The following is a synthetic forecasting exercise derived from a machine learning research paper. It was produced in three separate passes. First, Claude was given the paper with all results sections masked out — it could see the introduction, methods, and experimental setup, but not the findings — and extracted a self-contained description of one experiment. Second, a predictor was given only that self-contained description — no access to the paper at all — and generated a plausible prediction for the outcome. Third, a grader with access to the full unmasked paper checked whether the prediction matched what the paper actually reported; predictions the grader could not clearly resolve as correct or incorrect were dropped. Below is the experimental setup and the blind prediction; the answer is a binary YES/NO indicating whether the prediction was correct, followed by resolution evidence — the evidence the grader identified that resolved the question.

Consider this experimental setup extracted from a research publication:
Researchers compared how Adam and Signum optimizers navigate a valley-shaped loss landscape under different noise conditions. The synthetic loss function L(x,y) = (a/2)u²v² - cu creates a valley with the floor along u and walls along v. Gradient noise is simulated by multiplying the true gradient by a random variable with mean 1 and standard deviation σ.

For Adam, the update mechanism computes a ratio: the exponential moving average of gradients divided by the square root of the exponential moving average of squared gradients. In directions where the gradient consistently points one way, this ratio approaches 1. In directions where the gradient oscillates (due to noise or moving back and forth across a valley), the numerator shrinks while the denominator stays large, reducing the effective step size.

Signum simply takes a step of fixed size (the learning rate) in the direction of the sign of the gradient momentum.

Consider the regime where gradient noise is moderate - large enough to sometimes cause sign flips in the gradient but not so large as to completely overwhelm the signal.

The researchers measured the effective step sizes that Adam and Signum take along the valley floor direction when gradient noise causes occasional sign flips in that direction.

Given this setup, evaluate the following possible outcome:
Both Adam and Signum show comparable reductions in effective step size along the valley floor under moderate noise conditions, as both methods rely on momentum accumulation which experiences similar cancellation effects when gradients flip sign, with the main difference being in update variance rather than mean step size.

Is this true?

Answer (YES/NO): NO